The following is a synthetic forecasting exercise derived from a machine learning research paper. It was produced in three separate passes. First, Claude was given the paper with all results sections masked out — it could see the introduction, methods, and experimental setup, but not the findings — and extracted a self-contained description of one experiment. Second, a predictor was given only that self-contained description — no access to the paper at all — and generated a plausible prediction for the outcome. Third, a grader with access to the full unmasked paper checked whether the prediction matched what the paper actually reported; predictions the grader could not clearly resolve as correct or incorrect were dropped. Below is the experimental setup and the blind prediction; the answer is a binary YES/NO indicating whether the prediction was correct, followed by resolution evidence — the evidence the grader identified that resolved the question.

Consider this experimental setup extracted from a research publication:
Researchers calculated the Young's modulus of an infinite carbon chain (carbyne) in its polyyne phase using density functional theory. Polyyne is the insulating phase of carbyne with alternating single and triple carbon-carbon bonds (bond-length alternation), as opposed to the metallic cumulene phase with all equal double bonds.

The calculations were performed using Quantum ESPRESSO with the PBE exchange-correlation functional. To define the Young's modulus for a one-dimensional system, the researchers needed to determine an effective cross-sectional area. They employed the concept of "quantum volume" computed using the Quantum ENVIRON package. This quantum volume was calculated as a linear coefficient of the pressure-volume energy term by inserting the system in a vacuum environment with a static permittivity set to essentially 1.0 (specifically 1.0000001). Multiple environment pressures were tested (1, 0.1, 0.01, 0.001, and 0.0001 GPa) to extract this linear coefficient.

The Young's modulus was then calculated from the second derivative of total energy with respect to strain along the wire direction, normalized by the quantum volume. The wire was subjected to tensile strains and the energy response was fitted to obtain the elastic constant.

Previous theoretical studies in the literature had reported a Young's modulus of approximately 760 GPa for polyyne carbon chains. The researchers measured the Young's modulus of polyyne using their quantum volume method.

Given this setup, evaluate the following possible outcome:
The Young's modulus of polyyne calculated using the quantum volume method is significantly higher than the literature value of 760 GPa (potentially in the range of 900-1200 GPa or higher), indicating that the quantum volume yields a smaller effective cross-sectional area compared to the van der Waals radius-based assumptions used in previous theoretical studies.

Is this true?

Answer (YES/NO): NO